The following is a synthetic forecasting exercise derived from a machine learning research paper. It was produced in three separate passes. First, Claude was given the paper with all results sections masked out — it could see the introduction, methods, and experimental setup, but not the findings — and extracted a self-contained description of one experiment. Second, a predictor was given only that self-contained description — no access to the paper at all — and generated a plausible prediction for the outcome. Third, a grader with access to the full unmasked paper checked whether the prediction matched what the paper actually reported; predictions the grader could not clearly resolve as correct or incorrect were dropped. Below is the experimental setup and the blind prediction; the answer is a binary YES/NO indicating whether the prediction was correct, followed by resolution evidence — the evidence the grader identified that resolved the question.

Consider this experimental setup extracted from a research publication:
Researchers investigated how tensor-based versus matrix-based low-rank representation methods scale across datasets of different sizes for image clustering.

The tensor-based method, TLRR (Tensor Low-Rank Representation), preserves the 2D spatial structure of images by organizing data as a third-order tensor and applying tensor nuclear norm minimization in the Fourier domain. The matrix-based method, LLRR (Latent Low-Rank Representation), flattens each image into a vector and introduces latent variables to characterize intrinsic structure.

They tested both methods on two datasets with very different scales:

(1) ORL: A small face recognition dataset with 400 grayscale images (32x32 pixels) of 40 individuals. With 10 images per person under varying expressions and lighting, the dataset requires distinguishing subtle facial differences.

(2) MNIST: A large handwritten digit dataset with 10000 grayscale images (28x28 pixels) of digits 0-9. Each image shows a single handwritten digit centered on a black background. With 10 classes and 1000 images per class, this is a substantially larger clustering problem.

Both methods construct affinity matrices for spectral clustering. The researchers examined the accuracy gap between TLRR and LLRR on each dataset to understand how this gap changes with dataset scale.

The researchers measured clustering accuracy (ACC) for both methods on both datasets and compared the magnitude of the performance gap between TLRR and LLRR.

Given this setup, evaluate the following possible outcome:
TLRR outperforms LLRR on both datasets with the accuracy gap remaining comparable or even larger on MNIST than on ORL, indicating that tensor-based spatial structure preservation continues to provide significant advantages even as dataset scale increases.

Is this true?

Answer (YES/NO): NO